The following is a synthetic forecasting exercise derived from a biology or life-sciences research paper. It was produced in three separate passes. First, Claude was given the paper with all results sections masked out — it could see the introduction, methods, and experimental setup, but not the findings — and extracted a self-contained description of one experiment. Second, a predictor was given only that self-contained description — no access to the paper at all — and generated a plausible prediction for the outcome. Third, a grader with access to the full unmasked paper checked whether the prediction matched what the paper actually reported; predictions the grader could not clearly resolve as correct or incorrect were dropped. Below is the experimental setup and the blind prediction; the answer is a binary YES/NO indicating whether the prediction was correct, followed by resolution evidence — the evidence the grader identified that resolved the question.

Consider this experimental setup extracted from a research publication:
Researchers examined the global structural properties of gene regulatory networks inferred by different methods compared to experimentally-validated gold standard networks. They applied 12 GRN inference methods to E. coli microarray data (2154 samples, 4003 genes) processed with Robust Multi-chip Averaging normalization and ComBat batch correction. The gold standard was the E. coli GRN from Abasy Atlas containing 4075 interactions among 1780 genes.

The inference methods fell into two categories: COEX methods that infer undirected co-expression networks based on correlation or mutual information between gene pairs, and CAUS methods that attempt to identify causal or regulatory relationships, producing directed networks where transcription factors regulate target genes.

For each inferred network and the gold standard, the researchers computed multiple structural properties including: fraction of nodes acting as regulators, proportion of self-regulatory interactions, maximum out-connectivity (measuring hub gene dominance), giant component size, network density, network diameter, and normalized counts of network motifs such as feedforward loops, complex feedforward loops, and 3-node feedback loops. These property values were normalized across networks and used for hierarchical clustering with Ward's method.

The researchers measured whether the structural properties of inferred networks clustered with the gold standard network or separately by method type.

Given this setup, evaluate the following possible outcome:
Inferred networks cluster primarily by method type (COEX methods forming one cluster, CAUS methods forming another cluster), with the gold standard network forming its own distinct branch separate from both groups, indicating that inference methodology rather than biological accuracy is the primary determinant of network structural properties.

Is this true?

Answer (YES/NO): YES